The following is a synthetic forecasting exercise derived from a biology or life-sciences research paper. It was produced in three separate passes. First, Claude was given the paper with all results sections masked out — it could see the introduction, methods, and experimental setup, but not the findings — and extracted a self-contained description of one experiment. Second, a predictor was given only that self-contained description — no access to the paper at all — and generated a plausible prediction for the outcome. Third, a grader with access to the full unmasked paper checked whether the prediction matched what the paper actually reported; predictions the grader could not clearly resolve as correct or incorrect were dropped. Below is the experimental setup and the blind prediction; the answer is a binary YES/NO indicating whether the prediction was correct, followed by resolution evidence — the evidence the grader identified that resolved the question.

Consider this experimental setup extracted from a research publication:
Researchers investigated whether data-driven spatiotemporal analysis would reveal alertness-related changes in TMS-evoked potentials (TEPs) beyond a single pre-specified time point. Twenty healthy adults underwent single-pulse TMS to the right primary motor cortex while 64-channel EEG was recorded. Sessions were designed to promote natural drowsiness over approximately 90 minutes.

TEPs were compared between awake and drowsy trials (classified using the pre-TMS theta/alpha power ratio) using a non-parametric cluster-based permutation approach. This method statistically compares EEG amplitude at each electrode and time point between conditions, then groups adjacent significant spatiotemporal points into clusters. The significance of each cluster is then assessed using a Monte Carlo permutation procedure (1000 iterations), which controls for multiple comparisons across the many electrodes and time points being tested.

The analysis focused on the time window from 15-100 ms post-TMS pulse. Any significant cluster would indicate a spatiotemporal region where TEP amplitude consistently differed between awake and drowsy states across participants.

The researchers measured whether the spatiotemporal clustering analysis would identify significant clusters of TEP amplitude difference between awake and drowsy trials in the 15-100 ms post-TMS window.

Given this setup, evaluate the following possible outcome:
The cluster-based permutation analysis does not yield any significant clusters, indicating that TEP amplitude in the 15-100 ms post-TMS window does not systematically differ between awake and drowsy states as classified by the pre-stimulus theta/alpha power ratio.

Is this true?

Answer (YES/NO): NO